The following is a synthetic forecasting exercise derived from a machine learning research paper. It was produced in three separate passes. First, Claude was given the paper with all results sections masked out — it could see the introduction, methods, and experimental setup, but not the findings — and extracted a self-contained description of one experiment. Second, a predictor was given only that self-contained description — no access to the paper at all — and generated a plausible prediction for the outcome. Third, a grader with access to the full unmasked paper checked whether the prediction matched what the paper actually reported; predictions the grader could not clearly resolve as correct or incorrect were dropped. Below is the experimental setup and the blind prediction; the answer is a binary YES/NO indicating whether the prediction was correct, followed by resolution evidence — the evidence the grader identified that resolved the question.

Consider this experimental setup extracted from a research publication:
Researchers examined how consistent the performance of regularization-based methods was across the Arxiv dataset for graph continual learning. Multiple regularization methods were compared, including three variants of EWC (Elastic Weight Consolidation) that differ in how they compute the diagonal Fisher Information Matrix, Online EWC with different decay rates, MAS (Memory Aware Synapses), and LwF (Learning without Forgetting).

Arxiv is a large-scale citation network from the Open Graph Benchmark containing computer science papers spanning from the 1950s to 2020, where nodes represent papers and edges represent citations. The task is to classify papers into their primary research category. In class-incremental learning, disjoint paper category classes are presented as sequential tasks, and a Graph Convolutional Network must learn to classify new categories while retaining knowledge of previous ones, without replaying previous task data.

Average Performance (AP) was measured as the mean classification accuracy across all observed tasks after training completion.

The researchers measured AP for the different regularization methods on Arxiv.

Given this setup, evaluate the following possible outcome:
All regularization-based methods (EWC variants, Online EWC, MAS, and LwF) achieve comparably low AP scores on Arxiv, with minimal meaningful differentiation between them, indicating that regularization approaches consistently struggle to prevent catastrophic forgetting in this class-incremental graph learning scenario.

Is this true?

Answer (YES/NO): YES